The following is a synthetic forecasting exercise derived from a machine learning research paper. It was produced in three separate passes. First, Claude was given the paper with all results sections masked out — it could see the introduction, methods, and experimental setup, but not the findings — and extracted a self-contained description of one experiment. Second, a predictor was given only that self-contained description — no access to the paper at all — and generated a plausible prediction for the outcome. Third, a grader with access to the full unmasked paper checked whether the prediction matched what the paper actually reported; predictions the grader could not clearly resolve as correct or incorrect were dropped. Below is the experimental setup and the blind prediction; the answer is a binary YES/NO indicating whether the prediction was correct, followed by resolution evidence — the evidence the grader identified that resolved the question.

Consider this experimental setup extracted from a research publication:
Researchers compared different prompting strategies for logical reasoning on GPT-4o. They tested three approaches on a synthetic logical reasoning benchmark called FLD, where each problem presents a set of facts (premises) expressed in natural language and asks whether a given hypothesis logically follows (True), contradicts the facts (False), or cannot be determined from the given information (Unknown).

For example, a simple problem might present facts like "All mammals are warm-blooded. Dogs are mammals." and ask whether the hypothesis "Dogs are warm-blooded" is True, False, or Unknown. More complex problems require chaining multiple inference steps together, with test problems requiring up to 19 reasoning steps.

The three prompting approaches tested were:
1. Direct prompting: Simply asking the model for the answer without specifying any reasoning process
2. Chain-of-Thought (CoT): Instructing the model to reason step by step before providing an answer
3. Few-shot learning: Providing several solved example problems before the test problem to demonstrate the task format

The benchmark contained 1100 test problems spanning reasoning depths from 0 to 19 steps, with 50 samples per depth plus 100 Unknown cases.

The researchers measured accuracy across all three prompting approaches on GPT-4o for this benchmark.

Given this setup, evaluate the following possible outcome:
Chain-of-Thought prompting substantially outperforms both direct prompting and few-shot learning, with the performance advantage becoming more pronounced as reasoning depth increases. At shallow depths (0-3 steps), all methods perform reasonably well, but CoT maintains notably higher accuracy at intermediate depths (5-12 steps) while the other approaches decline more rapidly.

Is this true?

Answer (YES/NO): NO